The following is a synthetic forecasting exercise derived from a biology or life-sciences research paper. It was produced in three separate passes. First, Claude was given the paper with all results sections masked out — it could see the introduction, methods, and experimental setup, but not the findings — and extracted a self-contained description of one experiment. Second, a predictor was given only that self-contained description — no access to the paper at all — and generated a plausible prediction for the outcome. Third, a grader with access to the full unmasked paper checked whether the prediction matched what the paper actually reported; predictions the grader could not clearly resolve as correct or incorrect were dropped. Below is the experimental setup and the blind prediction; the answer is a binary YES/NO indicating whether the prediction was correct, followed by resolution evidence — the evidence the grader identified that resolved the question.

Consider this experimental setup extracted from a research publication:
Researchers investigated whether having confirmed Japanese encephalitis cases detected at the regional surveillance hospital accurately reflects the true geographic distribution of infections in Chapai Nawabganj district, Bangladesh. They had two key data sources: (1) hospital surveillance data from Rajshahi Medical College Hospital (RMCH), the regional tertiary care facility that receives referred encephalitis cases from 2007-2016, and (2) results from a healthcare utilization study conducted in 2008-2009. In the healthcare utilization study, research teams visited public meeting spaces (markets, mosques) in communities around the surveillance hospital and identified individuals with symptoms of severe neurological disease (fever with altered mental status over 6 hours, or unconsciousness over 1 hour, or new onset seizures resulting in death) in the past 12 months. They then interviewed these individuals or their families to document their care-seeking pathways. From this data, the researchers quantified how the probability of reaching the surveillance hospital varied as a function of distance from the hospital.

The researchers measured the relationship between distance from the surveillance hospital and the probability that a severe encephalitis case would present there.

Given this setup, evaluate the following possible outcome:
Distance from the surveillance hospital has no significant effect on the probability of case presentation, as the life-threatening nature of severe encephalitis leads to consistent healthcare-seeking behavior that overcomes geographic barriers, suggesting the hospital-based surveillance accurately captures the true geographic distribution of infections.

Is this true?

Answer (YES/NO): NO